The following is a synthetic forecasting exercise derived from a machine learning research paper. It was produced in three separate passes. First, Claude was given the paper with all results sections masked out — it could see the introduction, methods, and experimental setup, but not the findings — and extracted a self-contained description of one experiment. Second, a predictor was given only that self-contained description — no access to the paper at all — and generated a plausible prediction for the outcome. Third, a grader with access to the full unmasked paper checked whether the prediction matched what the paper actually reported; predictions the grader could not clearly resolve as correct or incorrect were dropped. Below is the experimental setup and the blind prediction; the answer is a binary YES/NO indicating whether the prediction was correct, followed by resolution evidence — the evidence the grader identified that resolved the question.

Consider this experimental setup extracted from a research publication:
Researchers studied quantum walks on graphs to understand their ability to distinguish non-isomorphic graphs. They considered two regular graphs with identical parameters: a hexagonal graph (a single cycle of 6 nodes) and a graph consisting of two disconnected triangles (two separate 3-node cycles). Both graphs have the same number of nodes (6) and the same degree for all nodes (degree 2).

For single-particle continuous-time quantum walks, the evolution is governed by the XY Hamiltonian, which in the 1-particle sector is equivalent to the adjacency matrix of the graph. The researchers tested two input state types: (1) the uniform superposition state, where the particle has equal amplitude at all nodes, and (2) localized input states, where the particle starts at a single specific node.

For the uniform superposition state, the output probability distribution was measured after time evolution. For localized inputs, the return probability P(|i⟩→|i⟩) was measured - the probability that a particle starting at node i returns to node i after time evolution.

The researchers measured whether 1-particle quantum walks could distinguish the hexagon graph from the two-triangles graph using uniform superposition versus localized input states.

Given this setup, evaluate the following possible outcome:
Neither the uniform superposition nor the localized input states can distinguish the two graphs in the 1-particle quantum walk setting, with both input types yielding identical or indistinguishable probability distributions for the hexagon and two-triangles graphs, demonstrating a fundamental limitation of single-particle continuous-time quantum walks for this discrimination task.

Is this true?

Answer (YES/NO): NO